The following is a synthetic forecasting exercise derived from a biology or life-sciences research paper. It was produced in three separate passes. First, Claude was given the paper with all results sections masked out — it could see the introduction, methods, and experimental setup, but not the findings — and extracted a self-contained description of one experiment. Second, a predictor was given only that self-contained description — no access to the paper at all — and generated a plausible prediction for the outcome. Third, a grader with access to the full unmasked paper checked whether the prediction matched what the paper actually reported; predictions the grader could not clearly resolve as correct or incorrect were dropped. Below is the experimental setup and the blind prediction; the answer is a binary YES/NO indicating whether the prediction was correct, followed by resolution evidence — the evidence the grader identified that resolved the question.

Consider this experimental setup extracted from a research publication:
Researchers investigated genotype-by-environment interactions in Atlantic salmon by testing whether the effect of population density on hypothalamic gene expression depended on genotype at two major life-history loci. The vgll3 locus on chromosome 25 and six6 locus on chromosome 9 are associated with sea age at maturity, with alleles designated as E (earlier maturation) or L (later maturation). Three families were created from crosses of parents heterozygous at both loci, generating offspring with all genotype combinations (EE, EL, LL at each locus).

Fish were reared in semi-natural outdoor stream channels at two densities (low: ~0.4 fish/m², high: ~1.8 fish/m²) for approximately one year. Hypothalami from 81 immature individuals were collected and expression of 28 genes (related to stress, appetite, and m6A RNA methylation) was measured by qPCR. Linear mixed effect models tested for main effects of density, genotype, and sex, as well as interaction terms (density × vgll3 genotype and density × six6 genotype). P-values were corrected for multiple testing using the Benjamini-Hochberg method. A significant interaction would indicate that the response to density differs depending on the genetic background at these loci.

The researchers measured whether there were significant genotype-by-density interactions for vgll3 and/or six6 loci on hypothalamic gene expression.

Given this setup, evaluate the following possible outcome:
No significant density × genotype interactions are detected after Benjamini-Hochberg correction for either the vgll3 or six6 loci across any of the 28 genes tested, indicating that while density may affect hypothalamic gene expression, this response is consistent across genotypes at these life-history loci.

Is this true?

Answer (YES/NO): NO